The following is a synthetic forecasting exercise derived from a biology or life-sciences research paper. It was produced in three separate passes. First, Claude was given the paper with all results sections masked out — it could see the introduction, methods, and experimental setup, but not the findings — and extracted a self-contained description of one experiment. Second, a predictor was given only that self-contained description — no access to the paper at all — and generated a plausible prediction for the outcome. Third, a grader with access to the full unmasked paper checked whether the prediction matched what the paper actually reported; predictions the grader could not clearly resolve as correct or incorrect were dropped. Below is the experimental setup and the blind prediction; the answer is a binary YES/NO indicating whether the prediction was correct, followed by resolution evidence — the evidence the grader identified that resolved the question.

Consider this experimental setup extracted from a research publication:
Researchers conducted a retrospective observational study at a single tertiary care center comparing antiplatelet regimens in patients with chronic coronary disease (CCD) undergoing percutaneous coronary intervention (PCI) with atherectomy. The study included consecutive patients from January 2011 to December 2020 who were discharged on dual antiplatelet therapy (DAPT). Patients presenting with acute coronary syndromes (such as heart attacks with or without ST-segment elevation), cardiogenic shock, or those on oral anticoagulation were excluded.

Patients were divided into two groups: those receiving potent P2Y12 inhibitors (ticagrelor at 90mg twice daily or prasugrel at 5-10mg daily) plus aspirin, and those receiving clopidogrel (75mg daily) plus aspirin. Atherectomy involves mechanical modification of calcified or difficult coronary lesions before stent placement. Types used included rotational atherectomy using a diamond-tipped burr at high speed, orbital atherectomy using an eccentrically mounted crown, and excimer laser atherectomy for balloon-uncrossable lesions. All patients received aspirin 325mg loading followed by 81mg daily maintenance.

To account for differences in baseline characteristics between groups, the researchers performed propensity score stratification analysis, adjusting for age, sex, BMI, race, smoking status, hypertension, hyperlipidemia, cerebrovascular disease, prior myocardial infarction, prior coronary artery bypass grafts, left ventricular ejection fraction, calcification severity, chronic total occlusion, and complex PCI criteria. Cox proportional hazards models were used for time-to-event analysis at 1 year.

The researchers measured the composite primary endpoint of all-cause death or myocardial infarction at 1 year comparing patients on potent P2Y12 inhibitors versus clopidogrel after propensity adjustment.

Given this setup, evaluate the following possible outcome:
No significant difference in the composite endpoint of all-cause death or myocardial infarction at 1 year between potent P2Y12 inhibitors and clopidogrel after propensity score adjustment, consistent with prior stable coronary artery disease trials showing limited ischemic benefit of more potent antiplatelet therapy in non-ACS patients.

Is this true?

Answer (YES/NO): YES